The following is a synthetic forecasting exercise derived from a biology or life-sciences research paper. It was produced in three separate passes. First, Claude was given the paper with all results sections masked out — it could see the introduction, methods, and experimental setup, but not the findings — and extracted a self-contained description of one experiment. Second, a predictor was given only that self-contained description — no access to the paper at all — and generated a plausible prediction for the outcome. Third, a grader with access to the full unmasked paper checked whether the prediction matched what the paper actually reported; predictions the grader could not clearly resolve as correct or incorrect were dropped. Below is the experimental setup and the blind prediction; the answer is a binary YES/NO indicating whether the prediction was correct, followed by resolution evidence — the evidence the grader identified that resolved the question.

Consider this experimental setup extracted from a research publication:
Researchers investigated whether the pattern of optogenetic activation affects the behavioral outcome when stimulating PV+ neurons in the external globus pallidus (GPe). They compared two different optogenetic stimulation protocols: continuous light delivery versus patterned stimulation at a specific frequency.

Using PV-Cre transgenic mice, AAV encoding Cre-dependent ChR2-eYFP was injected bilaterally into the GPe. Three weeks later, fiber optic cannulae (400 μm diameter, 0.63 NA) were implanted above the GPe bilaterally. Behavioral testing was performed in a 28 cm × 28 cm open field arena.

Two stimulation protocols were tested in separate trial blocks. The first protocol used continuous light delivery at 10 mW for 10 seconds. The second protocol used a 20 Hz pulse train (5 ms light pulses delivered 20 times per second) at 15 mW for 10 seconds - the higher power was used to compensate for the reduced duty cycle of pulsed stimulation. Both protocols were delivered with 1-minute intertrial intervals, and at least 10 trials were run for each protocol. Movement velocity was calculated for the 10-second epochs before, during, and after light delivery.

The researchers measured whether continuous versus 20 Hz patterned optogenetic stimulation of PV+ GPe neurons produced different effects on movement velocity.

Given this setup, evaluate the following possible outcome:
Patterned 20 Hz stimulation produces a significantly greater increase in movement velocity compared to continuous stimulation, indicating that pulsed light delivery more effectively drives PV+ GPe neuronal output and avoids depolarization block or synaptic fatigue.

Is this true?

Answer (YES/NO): NO